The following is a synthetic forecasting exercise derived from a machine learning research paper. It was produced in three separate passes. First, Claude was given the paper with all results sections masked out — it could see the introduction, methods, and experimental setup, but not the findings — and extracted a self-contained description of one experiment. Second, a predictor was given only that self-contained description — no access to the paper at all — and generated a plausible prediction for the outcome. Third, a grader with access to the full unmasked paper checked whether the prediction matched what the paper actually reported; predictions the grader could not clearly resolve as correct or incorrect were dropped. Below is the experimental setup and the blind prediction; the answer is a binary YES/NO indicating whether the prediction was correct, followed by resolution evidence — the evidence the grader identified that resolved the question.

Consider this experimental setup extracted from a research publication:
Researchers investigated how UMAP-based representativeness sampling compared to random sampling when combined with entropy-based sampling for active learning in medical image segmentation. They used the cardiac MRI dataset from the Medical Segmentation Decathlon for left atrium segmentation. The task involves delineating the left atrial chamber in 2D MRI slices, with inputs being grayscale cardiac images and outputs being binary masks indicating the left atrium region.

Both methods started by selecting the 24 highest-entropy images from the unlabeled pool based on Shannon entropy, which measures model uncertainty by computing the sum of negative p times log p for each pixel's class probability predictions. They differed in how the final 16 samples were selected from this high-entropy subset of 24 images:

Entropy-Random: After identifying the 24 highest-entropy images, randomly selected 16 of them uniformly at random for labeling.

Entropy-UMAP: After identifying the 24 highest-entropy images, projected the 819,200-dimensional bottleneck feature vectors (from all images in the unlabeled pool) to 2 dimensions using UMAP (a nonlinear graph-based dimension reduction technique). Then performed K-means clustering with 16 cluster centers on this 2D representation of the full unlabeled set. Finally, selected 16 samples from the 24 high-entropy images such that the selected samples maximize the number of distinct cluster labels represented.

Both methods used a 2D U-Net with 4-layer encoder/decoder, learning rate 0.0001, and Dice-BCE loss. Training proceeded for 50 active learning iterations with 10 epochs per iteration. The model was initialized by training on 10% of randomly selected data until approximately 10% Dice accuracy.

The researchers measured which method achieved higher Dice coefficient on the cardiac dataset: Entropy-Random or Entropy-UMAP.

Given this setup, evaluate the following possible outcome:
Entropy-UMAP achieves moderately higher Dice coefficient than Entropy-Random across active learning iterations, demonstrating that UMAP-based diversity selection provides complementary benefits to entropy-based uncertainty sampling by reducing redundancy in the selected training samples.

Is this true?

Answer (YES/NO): YES